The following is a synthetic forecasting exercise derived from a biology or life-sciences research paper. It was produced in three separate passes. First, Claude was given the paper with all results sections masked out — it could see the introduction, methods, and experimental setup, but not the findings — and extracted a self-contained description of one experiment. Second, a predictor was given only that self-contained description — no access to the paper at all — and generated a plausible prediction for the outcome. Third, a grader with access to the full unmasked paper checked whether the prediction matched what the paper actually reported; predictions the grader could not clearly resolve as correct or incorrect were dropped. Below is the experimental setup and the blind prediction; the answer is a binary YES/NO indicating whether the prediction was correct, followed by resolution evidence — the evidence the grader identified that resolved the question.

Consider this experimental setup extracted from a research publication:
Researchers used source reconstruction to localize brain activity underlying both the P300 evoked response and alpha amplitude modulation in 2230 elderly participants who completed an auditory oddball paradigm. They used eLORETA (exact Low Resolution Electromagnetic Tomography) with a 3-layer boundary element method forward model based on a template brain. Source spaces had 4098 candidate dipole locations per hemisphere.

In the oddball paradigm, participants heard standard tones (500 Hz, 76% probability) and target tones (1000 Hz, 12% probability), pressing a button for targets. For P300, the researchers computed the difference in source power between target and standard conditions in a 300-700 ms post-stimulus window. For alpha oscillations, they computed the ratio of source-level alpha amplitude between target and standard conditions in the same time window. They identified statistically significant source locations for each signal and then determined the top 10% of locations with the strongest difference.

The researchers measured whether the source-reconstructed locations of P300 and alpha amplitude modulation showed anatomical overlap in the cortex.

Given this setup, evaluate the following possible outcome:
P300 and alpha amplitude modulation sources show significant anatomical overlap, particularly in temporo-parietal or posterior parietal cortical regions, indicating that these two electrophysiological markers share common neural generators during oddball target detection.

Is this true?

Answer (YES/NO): YES